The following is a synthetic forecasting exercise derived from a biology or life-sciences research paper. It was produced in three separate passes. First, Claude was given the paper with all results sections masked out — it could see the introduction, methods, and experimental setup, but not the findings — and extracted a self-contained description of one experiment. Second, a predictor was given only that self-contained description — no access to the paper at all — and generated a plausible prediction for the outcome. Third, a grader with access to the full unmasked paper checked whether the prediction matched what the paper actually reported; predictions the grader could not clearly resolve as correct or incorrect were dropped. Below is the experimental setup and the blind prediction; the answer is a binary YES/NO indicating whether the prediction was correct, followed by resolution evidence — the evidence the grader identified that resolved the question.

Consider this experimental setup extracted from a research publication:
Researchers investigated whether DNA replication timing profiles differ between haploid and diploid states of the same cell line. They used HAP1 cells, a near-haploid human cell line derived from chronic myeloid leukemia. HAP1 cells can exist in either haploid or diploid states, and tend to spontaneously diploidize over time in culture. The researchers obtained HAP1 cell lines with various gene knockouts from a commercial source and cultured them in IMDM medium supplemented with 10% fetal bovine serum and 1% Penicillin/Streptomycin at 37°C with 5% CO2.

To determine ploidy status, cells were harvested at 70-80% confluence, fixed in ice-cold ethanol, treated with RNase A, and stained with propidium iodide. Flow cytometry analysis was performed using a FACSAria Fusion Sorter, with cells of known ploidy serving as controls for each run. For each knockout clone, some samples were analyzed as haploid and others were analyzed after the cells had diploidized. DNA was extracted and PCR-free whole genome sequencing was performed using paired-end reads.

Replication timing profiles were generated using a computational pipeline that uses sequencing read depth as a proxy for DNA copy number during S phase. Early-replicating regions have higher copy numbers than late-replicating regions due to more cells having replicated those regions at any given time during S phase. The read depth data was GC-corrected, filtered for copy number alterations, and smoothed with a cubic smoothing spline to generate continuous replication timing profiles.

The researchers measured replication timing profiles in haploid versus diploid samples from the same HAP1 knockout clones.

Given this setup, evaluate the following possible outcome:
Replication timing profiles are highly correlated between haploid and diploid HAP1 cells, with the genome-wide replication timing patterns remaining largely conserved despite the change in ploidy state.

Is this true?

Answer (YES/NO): YES